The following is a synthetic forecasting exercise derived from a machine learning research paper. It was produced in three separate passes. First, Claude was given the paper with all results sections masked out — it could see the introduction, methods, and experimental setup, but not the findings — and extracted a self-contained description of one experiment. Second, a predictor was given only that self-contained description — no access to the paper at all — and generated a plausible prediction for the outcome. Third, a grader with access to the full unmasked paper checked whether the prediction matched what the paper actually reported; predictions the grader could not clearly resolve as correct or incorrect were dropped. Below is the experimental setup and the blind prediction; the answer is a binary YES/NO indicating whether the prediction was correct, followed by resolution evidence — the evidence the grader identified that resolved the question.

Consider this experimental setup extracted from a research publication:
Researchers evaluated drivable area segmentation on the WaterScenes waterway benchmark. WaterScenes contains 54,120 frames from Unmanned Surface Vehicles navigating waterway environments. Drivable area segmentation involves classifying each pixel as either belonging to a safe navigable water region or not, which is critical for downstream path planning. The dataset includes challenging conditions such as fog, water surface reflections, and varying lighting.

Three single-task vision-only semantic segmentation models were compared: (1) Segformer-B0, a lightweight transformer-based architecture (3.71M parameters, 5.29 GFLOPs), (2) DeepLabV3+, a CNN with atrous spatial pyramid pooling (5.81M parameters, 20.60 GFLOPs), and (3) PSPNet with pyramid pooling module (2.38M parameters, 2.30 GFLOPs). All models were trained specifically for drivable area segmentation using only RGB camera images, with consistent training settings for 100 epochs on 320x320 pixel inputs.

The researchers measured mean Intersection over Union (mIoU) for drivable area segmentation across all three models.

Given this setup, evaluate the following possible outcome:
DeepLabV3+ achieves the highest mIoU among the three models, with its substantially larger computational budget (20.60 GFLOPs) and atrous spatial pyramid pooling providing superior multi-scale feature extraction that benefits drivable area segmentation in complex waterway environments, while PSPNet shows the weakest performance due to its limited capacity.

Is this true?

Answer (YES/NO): NO